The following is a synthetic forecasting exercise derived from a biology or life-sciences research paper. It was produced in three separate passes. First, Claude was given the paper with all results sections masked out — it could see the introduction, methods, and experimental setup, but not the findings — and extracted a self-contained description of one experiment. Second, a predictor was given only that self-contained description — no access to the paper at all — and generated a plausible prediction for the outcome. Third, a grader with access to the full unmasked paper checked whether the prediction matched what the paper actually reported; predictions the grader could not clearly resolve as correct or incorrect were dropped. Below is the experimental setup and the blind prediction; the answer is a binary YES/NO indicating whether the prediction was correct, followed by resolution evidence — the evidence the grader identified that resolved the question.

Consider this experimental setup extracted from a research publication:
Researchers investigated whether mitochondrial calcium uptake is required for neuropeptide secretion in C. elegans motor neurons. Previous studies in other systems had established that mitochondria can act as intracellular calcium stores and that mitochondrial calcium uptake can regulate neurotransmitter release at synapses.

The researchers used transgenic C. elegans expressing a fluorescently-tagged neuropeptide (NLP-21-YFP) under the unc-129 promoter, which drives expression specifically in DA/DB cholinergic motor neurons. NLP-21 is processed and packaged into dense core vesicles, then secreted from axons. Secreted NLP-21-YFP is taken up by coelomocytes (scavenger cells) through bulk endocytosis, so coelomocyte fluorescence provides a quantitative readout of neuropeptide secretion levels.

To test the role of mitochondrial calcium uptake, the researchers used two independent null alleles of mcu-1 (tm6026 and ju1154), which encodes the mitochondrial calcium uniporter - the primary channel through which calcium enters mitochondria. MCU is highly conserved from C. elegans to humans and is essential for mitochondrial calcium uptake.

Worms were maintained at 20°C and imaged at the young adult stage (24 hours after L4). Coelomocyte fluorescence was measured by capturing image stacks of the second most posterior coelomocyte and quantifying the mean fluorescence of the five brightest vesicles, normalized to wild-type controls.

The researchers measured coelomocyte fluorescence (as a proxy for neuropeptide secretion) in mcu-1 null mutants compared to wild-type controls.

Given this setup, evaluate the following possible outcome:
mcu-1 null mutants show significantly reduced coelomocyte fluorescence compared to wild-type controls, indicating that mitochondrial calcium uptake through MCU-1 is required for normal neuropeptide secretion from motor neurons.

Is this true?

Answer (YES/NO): NO